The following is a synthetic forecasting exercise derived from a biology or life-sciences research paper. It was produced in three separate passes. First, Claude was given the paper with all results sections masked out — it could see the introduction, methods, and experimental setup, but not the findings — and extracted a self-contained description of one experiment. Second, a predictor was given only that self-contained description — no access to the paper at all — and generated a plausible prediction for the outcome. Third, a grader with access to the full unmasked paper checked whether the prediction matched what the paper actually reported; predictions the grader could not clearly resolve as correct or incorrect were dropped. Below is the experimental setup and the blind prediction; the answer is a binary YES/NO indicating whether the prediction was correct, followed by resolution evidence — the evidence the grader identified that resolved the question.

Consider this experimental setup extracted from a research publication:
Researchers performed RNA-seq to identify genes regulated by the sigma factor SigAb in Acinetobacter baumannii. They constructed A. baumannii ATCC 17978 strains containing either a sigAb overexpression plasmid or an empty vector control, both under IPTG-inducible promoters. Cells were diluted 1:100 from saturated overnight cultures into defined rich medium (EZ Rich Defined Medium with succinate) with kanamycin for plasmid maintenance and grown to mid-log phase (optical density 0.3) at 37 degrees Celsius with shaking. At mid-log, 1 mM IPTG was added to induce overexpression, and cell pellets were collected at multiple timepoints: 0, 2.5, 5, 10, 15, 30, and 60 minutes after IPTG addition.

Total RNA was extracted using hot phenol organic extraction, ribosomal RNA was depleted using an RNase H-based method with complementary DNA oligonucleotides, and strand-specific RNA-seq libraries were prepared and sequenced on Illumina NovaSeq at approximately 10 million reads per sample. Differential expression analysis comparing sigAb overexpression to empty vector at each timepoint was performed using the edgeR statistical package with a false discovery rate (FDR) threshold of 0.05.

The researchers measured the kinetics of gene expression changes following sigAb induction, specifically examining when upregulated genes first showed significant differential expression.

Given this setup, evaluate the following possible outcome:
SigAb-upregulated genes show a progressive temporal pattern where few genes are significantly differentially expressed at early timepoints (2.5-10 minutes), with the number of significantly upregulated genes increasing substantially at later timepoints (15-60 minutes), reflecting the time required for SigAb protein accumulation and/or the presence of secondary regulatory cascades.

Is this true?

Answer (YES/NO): NO